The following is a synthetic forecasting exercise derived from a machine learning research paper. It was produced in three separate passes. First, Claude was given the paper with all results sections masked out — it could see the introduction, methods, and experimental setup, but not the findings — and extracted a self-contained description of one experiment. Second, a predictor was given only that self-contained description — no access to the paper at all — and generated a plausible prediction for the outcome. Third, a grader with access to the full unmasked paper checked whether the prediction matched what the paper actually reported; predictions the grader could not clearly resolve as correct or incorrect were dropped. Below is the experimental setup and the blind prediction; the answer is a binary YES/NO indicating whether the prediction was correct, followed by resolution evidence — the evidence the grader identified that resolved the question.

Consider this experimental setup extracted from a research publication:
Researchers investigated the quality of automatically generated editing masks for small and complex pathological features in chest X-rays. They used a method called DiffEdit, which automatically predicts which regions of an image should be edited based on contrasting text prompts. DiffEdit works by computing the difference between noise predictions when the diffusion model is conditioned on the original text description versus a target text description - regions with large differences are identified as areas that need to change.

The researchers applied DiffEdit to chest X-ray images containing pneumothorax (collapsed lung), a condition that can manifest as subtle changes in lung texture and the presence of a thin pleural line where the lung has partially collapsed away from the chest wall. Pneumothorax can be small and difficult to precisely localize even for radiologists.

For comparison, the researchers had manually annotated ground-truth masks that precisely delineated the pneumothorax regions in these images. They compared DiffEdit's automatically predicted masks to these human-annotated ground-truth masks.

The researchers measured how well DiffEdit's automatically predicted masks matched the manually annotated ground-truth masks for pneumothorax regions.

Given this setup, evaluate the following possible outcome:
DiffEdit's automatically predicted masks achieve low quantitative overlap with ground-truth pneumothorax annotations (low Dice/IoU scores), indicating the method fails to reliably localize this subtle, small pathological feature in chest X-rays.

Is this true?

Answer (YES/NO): YES